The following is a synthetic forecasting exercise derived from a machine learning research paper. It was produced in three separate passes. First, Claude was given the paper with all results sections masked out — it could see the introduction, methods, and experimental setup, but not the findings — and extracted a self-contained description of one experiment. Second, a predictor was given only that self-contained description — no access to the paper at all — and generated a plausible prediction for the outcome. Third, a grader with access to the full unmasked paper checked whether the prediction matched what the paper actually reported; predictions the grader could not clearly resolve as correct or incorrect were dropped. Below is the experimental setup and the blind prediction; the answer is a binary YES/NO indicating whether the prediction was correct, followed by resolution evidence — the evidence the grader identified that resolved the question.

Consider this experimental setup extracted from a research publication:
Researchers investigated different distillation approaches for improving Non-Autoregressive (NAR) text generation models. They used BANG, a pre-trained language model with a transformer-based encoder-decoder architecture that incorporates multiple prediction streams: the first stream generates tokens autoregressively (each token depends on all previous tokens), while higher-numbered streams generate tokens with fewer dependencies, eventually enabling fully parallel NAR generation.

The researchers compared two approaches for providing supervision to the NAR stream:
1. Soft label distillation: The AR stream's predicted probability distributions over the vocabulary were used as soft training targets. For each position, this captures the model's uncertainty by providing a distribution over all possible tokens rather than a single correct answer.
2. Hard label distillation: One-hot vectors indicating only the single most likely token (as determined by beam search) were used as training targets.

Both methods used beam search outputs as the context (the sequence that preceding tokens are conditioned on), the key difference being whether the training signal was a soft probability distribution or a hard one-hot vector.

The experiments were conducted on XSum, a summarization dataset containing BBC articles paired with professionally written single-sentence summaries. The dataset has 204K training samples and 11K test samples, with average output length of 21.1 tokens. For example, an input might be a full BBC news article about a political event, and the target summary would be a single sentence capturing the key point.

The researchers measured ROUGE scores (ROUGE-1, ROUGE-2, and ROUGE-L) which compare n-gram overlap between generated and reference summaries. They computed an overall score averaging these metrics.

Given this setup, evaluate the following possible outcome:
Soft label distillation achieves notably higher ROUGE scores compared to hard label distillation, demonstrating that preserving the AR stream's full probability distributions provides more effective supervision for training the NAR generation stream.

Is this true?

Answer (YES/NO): NO